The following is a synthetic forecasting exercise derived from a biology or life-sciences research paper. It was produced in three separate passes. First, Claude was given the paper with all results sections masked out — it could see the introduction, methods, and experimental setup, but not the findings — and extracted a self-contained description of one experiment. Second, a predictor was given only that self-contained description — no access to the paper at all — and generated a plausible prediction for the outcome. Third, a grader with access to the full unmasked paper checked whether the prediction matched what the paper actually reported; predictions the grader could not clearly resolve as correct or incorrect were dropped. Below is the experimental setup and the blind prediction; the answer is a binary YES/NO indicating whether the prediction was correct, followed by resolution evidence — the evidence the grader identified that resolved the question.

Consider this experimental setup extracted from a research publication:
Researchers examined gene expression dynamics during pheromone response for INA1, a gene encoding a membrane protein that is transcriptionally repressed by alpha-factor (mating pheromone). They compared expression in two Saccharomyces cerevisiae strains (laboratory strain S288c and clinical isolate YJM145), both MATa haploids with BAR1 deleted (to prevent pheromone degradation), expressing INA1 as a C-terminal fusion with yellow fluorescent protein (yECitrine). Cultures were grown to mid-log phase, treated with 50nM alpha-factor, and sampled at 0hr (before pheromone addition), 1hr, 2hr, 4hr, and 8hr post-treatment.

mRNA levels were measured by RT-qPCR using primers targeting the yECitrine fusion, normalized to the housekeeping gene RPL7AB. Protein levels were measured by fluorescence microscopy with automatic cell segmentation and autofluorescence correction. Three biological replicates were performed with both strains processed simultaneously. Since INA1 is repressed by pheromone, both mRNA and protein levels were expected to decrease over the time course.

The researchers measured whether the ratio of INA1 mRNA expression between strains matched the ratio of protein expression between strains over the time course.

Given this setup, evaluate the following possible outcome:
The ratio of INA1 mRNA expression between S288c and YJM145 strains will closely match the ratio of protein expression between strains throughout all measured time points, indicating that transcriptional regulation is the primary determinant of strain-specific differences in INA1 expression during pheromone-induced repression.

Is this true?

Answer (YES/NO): NO